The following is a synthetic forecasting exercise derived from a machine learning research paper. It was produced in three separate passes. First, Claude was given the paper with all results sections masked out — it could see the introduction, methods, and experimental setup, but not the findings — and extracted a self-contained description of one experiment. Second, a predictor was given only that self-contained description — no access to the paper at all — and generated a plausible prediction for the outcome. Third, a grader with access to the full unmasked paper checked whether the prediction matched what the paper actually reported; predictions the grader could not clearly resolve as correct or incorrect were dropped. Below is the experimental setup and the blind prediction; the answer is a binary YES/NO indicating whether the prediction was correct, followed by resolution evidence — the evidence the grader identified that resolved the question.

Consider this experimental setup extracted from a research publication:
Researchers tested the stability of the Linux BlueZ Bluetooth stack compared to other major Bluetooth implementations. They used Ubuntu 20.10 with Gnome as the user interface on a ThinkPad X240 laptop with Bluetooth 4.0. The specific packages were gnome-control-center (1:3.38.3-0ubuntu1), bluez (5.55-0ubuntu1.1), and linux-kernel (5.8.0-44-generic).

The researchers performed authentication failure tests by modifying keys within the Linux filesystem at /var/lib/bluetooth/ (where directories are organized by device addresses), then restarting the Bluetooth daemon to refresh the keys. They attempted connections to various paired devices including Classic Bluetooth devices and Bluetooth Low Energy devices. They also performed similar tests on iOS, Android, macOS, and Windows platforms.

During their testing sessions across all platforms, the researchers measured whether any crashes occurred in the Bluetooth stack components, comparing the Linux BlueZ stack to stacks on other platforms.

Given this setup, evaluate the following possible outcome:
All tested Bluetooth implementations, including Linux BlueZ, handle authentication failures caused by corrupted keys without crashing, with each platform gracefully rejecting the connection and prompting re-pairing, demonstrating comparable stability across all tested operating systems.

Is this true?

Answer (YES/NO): NO